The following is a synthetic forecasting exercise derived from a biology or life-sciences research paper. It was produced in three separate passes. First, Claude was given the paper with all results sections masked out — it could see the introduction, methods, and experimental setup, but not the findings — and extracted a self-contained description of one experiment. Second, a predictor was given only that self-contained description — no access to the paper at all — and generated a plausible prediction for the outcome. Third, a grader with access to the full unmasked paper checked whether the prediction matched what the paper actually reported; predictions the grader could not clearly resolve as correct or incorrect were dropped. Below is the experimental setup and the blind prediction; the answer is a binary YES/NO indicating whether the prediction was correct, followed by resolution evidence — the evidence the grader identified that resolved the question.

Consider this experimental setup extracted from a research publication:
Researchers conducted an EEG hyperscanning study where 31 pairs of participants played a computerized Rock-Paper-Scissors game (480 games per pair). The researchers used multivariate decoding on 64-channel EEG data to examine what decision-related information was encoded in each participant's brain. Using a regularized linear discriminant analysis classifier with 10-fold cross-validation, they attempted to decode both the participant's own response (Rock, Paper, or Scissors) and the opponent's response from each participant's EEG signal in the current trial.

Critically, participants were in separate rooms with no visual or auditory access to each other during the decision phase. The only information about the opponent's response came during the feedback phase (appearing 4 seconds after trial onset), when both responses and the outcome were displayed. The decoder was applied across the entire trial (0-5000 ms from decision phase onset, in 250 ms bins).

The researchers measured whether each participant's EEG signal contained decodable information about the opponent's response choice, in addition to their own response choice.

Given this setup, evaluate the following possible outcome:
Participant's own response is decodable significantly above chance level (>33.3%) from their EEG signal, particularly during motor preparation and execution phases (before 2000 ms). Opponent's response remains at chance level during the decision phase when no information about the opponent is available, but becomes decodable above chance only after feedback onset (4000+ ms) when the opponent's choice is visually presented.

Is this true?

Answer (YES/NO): YES